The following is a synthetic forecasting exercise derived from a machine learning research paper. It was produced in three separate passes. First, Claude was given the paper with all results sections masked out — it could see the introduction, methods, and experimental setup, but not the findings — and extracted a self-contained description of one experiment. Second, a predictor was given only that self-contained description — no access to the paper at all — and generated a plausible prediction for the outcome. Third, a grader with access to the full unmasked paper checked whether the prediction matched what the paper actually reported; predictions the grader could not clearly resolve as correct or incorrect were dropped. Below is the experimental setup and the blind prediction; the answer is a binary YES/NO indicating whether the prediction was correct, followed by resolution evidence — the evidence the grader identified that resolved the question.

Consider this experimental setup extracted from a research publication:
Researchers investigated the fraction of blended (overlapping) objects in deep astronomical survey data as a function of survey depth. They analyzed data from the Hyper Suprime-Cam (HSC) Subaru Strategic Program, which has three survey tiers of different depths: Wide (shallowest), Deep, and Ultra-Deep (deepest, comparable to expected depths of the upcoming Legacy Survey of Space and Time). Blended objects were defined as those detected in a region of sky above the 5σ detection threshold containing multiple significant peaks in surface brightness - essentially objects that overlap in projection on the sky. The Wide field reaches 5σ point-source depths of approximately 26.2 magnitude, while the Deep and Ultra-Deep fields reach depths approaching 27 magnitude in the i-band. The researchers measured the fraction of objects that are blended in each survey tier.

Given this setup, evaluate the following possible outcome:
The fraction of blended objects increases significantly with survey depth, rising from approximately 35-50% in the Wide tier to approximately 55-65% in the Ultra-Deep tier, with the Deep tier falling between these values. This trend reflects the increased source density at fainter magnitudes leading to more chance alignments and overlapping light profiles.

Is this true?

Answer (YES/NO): NO